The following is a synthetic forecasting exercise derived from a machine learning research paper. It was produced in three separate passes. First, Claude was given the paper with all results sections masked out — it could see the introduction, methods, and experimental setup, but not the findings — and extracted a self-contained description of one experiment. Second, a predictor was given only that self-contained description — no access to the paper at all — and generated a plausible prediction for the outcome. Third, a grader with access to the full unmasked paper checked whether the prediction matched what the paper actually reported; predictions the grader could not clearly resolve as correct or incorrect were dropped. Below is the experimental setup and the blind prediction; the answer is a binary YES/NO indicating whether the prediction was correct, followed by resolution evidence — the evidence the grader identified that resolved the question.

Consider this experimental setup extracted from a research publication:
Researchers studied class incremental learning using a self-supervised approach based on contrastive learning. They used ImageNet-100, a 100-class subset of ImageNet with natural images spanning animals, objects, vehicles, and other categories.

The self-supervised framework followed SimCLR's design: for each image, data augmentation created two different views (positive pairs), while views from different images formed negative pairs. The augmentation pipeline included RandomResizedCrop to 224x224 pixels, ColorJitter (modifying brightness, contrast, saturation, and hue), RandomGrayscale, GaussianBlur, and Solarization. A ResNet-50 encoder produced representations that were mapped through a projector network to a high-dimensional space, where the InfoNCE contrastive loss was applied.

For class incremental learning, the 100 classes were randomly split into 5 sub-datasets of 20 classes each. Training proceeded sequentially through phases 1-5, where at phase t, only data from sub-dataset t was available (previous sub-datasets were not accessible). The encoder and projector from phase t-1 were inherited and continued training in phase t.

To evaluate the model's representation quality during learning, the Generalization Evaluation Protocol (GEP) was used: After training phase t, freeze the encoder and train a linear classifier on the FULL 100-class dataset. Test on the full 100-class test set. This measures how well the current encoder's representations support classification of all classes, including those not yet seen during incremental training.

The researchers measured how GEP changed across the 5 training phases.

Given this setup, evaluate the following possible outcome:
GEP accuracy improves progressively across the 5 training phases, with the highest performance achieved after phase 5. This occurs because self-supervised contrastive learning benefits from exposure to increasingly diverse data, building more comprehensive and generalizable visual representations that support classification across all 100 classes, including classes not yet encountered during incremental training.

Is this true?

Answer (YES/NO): YES